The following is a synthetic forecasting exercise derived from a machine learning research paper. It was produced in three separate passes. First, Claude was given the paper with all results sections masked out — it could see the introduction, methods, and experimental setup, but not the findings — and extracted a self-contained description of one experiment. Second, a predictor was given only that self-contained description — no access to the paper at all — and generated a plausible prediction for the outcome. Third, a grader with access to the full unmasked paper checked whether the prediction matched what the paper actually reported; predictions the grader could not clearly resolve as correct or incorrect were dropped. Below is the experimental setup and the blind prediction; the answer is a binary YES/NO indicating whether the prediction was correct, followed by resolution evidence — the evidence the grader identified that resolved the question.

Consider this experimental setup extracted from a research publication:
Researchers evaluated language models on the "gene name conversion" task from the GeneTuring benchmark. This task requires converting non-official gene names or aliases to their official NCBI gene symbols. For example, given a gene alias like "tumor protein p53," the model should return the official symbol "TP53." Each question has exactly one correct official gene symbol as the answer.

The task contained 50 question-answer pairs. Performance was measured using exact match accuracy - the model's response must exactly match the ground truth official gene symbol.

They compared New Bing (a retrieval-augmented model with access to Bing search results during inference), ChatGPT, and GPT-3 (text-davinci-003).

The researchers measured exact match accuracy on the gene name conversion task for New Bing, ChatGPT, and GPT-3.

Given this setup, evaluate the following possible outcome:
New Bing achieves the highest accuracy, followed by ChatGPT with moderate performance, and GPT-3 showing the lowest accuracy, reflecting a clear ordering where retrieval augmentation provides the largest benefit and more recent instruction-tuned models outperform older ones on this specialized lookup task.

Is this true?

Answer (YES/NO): NO